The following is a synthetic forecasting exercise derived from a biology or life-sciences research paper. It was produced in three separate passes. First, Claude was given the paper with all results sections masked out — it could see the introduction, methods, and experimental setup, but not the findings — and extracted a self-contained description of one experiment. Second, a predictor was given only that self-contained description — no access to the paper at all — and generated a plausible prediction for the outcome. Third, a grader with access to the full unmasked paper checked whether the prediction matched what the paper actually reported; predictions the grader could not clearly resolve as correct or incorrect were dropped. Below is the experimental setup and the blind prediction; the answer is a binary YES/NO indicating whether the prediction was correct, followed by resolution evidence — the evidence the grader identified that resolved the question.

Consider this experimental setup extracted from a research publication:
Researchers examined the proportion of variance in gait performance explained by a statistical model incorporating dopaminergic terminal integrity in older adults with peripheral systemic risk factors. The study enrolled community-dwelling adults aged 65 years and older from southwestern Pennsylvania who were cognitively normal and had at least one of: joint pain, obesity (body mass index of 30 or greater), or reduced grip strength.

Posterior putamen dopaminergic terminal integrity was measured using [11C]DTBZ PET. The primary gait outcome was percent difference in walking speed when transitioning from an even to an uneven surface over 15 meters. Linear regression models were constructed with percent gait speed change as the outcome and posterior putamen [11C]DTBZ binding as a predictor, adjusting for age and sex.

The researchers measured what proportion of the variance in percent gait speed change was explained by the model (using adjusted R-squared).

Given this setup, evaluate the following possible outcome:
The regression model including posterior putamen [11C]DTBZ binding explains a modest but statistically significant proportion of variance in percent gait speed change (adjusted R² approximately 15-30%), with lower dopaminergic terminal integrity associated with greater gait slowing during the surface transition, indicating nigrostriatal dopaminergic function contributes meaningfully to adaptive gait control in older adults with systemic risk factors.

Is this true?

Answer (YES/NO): YES